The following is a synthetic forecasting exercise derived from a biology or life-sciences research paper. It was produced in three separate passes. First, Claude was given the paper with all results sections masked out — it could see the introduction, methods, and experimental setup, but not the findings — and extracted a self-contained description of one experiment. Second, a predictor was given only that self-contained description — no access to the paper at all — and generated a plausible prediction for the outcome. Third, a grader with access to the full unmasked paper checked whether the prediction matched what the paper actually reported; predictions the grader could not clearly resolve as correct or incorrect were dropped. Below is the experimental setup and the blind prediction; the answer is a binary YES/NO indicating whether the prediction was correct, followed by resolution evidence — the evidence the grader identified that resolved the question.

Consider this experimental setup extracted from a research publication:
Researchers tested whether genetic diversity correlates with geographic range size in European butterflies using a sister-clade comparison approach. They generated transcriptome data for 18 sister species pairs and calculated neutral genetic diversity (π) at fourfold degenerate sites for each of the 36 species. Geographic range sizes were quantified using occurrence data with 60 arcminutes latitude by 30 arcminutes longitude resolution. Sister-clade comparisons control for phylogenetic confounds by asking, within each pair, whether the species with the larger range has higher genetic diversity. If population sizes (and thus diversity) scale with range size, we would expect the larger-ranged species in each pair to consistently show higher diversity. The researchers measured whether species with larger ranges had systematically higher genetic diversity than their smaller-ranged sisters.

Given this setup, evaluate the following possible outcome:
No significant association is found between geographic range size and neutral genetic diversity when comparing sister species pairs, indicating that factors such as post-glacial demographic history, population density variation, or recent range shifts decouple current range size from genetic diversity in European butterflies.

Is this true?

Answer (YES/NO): YES